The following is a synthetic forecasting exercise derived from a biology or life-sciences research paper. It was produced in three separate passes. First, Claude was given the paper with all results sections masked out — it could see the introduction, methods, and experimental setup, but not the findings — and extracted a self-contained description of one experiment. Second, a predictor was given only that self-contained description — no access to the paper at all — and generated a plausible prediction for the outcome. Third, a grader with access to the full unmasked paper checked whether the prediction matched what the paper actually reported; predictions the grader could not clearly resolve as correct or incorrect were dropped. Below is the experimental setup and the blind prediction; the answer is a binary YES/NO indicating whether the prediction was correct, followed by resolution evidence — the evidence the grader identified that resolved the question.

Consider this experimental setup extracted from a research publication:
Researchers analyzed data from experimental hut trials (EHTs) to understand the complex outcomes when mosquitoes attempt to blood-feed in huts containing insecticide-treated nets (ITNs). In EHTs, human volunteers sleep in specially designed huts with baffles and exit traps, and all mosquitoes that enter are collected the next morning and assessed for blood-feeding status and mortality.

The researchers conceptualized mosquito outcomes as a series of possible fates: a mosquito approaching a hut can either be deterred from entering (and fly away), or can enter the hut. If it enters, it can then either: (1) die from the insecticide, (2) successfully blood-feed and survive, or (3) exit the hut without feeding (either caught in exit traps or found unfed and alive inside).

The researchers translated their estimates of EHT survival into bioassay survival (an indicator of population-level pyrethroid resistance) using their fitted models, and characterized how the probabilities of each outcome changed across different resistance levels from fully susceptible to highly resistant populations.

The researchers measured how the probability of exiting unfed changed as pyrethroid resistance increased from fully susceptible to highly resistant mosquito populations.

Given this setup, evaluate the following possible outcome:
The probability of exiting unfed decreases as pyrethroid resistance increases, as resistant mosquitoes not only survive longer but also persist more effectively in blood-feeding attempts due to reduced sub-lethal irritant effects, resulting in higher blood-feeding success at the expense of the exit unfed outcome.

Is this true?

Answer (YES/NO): YES